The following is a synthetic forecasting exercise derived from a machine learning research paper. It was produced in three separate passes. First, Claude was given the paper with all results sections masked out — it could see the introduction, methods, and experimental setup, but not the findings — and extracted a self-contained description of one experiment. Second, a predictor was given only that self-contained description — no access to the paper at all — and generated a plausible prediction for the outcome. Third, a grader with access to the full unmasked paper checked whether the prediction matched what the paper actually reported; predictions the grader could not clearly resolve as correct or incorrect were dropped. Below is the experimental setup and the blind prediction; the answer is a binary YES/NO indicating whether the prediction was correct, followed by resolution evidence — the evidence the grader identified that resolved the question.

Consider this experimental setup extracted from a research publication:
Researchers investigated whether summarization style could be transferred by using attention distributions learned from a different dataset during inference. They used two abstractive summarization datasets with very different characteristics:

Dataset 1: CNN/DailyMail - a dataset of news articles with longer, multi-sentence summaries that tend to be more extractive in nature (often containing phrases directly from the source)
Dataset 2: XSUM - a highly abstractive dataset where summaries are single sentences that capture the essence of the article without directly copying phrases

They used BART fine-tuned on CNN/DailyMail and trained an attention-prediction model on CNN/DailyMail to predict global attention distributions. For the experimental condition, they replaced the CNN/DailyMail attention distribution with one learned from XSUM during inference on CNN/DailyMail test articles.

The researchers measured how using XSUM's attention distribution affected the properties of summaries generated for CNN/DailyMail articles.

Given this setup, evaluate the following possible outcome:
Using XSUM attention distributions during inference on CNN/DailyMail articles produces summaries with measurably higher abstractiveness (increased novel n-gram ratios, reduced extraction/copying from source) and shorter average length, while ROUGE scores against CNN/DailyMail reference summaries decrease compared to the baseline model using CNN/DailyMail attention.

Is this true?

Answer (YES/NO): NO